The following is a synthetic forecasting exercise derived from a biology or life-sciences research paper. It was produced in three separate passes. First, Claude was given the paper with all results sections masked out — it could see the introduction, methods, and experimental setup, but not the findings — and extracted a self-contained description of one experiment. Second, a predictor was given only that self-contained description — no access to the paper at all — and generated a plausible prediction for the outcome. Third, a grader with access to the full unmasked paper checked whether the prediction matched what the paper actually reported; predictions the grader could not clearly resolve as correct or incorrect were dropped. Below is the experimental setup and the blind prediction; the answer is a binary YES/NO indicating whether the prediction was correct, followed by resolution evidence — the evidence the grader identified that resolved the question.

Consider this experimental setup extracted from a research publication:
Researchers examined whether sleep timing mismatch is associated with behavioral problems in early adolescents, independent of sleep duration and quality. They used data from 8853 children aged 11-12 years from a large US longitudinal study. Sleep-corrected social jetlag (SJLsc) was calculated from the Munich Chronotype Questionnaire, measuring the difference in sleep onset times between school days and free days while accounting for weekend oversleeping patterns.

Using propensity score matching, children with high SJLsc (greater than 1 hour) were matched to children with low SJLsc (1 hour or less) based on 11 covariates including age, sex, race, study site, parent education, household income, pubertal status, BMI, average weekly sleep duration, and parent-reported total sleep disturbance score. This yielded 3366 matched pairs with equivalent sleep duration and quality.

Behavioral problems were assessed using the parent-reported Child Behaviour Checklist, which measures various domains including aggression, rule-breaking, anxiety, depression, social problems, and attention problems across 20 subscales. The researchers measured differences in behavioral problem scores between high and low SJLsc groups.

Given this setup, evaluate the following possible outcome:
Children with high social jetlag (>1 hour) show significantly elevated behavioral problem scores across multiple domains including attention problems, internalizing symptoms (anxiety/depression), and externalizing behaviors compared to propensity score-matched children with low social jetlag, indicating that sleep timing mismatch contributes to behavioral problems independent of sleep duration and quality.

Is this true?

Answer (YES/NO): NO